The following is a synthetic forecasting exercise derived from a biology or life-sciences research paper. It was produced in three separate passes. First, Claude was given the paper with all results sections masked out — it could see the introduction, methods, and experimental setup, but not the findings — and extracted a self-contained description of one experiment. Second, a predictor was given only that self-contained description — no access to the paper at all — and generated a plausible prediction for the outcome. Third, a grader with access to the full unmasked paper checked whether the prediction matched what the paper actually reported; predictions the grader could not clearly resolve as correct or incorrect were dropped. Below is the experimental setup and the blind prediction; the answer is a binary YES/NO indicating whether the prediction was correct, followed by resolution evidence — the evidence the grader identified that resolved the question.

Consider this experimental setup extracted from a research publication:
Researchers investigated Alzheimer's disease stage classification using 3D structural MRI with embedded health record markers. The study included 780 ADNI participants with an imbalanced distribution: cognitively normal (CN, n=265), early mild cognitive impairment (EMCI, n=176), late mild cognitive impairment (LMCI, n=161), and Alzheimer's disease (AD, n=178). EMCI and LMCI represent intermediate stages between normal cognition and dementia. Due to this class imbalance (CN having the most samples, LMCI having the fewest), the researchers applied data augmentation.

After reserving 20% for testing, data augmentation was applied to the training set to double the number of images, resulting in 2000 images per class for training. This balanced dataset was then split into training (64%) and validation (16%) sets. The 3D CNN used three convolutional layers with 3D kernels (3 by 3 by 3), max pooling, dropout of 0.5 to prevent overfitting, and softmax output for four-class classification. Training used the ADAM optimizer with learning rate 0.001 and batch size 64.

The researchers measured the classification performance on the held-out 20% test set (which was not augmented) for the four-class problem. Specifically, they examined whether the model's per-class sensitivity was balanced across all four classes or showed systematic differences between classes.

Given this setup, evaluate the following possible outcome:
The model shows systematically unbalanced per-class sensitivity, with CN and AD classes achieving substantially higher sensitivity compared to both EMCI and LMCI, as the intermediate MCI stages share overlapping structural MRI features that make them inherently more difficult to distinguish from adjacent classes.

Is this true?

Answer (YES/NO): NO